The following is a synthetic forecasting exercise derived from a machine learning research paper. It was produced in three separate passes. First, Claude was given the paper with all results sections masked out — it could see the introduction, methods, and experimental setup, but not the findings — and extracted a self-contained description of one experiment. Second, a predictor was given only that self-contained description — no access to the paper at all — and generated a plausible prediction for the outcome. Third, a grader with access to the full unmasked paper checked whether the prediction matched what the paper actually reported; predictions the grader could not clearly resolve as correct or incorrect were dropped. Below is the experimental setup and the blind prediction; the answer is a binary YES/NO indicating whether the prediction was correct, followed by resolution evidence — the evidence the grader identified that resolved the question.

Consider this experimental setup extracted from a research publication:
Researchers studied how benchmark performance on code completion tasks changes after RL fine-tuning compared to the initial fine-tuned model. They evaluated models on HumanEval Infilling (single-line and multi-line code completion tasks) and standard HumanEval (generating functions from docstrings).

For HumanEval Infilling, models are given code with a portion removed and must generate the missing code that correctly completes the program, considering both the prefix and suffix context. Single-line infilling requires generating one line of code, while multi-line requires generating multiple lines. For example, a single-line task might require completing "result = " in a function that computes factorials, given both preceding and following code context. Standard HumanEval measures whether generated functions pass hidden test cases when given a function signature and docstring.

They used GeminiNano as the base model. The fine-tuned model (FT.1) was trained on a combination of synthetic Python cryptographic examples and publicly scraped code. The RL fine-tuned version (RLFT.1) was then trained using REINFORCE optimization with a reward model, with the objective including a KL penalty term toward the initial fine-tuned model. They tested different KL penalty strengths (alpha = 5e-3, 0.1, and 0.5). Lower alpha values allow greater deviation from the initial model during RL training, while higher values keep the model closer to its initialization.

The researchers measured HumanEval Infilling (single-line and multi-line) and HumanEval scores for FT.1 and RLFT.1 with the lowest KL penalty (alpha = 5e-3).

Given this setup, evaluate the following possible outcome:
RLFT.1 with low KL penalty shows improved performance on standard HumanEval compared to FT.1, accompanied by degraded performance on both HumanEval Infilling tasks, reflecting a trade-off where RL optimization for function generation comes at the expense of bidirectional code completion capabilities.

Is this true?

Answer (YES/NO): NO